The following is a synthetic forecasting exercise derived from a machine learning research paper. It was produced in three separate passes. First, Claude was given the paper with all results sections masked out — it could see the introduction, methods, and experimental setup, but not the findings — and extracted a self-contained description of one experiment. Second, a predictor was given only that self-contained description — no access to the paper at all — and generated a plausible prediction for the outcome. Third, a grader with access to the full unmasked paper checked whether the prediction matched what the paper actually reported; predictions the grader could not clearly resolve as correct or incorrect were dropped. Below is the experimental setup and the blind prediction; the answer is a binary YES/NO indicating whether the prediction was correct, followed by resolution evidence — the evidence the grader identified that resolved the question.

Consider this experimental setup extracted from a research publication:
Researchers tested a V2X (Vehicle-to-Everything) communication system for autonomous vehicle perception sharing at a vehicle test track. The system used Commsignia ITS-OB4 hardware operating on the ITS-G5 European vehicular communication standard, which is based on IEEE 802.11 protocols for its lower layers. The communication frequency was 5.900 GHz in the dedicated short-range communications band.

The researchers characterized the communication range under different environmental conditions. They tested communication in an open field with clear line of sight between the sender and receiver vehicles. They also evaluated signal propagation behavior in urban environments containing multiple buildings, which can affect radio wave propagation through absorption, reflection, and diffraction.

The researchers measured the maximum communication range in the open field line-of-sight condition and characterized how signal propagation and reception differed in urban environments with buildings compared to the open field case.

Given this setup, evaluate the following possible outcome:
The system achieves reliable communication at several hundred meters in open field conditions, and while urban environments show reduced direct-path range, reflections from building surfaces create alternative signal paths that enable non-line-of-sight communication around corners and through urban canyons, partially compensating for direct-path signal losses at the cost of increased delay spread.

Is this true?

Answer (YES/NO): NO